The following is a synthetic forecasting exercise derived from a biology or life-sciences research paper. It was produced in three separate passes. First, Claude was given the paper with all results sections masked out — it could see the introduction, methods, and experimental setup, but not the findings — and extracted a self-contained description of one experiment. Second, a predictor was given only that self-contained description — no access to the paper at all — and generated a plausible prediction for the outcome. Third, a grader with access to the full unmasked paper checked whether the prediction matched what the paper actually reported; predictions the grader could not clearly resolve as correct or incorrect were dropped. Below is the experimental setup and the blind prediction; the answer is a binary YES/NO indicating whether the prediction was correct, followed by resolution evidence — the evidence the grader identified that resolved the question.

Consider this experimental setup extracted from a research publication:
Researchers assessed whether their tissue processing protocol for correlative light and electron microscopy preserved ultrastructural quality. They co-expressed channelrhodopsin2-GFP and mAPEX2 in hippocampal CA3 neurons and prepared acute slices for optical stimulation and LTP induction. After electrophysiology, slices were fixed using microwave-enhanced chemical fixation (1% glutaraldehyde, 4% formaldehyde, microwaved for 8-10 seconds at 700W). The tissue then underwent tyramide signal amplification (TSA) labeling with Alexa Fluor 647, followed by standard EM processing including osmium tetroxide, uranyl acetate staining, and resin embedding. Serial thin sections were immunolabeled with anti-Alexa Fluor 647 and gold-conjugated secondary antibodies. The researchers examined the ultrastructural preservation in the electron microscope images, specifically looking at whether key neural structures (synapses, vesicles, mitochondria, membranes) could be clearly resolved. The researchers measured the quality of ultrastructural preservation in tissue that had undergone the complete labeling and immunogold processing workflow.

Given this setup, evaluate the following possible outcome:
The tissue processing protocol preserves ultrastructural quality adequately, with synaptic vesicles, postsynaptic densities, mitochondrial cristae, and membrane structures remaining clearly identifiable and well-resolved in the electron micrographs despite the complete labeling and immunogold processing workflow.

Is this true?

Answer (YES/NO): YES